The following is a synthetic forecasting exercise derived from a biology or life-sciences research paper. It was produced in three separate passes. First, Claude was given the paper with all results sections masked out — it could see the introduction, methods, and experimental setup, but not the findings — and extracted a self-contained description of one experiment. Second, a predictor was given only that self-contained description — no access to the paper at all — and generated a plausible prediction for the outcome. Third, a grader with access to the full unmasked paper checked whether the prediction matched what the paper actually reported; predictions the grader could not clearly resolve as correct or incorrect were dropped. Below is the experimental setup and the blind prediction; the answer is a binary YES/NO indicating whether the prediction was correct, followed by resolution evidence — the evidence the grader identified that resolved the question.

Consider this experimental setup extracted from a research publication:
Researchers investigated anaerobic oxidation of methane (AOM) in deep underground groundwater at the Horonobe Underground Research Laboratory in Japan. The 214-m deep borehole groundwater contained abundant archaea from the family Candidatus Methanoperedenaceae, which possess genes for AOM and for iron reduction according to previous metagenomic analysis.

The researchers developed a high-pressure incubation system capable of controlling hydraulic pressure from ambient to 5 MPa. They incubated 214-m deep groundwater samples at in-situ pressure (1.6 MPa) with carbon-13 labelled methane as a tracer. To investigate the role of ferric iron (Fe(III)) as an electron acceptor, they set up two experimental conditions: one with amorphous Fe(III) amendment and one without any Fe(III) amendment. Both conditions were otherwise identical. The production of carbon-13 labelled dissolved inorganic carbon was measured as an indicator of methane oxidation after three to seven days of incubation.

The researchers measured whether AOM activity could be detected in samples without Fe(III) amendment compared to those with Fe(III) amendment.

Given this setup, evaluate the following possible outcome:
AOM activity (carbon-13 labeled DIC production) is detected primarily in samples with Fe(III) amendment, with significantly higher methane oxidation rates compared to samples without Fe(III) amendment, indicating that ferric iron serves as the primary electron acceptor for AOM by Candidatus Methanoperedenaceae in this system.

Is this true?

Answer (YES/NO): NO